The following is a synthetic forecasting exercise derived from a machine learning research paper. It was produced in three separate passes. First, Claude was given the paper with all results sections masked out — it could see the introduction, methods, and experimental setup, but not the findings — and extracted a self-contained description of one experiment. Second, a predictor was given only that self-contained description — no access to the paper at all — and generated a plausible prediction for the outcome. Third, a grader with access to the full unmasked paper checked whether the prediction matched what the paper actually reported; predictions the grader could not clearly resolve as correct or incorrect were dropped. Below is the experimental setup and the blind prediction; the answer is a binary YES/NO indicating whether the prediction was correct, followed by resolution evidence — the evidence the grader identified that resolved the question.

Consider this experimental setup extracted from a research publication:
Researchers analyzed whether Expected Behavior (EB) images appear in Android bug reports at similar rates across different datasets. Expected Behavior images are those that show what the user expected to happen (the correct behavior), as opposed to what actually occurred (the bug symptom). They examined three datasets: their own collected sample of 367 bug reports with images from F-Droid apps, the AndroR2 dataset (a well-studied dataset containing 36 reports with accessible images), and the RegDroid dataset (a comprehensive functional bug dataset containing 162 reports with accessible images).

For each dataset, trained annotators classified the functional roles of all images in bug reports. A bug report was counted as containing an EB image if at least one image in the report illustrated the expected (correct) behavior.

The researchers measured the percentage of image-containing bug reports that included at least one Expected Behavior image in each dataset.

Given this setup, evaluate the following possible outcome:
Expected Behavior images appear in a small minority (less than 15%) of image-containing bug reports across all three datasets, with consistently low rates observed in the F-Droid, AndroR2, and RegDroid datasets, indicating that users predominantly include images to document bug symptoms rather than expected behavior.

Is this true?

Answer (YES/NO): NO